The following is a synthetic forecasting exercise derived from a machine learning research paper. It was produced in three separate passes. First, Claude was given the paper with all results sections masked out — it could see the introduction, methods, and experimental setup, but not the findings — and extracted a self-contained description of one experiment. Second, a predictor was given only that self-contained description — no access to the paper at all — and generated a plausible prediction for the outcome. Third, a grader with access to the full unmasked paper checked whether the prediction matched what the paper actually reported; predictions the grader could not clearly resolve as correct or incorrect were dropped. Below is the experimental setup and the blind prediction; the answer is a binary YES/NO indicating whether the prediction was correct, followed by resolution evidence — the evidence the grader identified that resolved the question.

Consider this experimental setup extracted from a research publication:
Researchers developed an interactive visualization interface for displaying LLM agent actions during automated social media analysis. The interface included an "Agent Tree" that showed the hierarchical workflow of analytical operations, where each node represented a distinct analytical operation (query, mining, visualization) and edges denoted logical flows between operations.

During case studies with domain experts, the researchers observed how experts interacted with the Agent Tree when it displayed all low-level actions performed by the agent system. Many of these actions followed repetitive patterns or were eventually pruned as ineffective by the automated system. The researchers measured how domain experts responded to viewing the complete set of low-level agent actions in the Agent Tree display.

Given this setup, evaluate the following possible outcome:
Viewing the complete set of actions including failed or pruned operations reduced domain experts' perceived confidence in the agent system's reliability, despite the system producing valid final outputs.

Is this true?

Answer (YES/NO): NO